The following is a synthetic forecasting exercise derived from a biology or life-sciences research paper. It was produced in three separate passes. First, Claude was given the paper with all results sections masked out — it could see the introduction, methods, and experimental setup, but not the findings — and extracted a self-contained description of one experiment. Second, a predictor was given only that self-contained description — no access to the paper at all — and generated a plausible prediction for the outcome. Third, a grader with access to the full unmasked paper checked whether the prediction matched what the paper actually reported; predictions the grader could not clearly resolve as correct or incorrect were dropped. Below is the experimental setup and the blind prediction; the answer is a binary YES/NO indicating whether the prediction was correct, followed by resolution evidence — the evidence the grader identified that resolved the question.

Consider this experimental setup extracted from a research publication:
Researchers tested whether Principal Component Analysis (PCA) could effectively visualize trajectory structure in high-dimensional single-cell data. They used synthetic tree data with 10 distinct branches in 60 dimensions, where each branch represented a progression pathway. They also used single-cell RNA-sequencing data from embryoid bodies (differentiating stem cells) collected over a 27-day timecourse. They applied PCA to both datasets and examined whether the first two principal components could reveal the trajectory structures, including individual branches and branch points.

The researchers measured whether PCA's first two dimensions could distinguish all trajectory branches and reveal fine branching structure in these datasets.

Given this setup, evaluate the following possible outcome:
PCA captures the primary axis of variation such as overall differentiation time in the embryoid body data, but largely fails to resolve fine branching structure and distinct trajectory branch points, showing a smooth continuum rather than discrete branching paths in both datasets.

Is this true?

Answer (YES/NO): YES